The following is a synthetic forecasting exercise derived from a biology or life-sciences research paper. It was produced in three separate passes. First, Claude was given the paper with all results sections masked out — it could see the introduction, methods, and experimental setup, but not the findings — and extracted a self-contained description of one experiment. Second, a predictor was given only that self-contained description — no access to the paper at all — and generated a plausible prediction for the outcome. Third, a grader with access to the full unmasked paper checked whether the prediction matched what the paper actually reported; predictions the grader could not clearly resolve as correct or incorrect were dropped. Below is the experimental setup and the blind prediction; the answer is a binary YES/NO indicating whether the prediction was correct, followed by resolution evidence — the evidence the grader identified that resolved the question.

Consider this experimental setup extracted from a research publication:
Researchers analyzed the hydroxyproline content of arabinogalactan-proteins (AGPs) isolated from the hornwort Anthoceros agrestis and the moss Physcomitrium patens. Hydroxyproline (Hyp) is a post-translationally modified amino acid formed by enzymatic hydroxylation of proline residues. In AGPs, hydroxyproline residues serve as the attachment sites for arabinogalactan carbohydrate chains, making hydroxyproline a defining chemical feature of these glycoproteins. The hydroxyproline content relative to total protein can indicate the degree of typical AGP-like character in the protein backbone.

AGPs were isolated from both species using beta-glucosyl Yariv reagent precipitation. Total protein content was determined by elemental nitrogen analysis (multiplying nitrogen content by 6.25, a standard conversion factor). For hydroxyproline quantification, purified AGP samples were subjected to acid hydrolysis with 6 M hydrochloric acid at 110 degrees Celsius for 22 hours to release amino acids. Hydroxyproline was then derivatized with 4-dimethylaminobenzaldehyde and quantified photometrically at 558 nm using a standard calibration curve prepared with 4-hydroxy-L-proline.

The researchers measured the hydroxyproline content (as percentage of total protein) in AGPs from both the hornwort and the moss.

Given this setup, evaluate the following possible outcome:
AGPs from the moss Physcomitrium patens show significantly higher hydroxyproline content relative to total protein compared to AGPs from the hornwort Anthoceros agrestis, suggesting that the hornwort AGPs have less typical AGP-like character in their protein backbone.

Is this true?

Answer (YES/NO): NO